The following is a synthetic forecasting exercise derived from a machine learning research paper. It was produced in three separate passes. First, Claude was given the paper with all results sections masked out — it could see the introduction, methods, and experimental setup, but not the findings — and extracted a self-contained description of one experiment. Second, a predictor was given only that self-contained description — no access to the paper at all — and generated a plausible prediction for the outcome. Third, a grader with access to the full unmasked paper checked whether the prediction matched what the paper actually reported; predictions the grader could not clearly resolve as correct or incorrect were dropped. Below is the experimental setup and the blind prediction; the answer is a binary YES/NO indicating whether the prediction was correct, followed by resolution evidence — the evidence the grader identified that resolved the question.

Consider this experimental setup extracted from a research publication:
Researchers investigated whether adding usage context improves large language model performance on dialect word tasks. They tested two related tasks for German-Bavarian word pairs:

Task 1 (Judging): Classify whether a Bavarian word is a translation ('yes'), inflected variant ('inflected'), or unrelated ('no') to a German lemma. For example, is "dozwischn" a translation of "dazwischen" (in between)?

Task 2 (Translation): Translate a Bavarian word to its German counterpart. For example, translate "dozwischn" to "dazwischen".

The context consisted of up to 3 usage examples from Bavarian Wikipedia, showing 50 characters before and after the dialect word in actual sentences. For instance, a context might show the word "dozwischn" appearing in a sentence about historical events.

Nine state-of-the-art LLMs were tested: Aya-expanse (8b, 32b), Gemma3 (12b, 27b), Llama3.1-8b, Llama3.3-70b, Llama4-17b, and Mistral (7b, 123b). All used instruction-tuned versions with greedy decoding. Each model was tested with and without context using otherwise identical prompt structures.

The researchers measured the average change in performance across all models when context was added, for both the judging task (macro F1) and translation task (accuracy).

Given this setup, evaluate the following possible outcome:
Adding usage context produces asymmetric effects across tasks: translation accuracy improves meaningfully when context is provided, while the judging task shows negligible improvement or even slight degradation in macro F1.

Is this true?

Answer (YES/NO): NO